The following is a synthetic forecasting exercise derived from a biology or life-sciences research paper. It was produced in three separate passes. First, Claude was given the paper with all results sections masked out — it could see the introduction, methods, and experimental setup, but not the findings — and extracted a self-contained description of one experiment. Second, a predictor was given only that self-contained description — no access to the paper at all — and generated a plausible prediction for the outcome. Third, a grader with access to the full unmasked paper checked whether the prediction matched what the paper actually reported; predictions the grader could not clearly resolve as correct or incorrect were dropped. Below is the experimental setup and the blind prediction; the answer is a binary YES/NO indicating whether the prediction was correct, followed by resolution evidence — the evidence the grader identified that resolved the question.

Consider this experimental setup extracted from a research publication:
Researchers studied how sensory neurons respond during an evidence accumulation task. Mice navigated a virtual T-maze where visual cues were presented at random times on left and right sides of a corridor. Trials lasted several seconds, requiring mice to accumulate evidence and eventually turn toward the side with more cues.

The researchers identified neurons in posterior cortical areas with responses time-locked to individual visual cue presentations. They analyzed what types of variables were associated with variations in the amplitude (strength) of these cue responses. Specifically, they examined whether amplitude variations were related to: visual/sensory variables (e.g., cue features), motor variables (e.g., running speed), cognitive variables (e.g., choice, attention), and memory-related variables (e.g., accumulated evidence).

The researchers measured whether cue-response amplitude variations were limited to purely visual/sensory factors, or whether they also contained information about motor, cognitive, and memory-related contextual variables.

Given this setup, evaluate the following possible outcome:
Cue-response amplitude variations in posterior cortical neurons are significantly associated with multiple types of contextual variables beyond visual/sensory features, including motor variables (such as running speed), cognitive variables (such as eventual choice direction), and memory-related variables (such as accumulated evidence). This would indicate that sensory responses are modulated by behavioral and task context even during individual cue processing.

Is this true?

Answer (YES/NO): YES